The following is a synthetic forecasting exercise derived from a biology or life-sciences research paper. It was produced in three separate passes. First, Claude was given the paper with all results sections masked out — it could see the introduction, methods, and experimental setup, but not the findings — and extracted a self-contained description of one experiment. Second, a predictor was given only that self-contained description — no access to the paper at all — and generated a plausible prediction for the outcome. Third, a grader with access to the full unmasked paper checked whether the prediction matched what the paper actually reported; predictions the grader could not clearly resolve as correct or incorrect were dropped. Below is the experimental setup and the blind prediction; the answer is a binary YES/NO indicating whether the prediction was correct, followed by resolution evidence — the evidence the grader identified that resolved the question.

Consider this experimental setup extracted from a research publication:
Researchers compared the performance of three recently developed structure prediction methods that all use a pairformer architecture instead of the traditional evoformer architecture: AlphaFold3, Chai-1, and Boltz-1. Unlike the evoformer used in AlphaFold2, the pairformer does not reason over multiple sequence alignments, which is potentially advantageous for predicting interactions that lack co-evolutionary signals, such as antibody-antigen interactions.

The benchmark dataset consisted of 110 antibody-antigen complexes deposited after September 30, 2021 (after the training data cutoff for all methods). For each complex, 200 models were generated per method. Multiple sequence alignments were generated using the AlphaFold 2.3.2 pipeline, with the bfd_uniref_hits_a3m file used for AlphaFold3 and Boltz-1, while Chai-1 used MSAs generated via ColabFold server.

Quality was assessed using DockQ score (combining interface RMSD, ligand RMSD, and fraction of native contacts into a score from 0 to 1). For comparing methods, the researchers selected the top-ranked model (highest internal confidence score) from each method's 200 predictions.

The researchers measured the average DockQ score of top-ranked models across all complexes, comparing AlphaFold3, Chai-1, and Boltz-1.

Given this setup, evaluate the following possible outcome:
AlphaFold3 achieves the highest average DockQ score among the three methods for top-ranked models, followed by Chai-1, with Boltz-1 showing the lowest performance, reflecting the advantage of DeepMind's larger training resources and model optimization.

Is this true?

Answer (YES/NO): NO